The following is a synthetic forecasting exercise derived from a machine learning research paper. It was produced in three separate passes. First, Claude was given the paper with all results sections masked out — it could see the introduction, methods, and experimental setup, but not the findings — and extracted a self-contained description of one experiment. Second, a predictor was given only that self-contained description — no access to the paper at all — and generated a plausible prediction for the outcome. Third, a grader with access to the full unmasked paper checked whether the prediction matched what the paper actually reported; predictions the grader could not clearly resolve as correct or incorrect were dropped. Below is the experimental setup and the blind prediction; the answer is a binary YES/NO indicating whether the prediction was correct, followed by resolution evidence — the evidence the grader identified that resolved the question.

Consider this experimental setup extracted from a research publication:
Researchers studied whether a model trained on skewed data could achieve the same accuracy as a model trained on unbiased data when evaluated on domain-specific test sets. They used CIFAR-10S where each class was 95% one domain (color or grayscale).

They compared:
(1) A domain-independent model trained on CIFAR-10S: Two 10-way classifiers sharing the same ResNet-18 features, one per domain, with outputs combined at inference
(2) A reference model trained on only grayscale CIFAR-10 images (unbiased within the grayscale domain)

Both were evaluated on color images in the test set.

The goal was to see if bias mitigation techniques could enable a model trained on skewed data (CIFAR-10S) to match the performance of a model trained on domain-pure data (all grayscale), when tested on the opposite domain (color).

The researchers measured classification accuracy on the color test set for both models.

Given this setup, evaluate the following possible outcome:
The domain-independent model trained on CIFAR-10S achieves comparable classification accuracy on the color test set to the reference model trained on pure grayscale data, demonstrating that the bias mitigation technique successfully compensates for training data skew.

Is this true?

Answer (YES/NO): YES